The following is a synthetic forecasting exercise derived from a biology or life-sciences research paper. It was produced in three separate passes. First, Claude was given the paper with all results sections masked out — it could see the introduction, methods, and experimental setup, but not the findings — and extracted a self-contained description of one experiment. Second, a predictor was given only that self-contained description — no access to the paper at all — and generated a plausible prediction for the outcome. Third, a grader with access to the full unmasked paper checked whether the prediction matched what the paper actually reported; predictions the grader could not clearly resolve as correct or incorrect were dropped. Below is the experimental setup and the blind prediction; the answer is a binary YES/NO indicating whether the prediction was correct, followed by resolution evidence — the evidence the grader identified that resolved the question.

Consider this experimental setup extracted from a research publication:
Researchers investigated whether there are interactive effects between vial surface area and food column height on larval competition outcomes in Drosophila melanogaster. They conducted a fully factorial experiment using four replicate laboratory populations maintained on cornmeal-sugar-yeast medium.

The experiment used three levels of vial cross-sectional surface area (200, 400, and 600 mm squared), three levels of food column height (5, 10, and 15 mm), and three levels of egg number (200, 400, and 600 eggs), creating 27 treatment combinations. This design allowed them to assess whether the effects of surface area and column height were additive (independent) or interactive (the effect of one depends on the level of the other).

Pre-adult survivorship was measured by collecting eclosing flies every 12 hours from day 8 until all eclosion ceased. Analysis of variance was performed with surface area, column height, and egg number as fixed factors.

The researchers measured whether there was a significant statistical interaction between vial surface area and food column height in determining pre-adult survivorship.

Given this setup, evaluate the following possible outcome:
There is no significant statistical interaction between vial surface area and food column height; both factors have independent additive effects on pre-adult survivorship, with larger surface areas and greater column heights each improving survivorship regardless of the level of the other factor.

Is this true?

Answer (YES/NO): NO